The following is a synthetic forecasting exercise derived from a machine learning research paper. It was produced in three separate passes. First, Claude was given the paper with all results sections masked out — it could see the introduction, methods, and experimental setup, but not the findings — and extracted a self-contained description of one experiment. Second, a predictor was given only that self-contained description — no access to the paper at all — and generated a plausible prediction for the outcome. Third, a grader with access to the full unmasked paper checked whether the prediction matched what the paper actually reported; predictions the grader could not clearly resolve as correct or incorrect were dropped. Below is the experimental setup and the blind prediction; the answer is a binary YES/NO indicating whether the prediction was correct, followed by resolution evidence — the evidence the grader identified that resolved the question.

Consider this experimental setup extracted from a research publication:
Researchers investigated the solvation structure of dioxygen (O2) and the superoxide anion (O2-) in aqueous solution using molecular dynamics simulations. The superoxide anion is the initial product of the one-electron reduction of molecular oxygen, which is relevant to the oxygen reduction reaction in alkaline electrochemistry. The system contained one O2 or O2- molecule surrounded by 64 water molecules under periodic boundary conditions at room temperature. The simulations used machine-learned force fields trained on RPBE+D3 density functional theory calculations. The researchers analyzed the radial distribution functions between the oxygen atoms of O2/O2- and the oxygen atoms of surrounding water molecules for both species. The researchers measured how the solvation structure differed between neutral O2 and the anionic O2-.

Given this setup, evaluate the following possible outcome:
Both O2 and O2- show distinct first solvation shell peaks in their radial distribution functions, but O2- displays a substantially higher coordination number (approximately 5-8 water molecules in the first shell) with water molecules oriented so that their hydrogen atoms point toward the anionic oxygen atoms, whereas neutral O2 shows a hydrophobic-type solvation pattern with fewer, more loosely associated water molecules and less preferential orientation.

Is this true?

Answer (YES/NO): NO